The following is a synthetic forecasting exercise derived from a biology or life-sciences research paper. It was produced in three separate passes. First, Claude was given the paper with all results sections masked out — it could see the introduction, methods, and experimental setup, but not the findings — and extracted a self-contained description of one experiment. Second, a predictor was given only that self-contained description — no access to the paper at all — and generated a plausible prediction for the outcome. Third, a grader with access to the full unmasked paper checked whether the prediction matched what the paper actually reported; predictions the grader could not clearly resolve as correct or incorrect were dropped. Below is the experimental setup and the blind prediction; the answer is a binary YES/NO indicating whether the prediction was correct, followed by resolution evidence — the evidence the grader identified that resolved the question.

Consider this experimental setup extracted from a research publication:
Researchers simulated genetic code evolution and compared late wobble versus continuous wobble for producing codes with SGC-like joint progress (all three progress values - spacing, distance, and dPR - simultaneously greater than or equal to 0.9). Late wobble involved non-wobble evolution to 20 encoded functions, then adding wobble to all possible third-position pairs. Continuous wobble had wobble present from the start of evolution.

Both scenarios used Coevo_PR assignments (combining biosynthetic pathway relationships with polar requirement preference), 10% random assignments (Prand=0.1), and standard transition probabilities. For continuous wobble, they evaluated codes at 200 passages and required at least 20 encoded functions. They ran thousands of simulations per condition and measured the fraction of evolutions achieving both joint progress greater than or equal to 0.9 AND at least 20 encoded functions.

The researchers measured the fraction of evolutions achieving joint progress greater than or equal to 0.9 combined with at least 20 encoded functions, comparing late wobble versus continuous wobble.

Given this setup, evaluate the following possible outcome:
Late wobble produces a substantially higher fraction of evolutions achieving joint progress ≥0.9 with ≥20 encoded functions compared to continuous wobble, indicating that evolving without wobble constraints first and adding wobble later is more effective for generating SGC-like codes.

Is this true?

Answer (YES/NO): YES